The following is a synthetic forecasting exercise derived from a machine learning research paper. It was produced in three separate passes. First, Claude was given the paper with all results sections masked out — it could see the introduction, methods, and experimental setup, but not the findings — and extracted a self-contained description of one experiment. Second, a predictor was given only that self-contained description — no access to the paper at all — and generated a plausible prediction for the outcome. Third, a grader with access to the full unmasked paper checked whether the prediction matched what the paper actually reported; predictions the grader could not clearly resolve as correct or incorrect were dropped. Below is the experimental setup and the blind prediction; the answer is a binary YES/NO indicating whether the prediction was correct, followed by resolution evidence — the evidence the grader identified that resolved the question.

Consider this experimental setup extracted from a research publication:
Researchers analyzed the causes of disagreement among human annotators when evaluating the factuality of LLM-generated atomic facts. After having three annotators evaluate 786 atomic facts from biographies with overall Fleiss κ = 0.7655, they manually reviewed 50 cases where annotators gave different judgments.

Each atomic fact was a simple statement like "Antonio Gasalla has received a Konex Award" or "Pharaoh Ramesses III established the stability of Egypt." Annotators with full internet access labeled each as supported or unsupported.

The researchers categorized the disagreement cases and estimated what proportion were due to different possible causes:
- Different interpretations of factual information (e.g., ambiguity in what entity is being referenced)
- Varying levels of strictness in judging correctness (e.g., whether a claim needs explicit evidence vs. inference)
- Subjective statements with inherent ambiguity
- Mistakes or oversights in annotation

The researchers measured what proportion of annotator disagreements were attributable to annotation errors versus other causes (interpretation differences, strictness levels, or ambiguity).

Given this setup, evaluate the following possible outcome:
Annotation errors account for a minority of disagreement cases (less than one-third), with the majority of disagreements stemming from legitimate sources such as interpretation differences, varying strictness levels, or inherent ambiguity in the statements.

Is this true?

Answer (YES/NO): YES